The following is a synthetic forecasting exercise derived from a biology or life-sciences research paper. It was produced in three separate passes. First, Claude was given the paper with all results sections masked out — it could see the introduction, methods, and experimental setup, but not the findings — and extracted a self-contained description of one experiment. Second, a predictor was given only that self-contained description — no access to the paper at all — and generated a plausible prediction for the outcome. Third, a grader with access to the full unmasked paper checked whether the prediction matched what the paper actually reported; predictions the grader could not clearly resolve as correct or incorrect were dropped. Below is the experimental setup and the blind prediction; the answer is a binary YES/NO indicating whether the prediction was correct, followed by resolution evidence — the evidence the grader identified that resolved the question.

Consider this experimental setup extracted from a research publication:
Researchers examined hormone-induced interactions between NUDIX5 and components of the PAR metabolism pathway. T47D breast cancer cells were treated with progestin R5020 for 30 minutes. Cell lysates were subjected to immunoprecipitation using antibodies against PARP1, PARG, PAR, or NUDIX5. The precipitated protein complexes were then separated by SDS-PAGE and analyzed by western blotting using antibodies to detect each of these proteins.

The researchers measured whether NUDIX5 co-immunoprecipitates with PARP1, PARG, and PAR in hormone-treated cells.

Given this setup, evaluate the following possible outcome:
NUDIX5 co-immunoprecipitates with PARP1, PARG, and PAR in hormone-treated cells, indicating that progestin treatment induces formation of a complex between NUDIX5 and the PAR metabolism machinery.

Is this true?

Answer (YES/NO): NO